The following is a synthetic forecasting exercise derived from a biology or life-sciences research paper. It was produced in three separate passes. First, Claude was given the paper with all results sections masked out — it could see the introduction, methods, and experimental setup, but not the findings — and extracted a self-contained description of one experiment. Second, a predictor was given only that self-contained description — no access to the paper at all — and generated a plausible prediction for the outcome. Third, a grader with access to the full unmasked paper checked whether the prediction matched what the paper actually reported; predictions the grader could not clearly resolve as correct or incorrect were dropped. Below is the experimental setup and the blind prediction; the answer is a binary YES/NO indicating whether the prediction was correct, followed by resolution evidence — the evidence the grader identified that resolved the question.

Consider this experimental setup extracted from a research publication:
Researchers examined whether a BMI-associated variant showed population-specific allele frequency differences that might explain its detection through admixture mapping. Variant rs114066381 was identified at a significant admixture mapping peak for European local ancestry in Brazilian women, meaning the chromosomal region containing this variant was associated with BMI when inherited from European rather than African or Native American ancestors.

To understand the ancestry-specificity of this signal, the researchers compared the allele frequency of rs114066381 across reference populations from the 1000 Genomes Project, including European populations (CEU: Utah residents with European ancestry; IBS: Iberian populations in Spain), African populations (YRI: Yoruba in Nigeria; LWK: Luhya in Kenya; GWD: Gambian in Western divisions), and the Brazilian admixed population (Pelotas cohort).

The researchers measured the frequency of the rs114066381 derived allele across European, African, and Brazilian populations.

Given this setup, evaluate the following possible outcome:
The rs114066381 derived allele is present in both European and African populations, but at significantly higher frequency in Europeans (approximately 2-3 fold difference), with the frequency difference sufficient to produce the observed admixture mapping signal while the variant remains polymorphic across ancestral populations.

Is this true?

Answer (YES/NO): NO